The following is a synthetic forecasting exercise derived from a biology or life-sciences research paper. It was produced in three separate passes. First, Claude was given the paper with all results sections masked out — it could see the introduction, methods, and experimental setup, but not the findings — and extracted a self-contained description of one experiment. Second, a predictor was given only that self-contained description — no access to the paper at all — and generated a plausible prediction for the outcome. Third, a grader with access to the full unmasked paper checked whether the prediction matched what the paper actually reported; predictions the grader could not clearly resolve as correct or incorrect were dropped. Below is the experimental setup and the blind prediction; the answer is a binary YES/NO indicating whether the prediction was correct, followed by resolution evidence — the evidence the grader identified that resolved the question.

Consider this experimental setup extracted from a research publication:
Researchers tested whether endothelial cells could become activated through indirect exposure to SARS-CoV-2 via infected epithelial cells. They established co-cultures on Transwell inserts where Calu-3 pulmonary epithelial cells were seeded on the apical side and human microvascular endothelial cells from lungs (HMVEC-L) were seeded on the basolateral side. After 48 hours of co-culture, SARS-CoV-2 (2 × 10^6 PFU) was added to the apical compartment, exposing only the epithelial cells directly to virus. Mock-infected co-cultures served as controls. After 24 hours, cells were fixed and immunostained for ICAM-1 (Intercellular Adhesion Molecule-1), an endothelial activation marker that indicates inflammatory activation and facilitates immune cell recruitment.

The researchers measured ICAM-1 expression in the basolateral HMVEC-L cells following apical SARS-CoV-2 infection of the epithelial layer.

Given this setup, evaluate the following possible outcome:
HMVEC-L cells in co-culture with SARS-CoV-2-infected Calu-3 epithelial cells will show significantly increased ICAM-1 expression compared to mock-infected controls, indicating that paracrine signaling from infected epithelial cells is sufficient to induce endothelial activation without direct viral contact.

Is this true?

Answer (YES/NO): YES